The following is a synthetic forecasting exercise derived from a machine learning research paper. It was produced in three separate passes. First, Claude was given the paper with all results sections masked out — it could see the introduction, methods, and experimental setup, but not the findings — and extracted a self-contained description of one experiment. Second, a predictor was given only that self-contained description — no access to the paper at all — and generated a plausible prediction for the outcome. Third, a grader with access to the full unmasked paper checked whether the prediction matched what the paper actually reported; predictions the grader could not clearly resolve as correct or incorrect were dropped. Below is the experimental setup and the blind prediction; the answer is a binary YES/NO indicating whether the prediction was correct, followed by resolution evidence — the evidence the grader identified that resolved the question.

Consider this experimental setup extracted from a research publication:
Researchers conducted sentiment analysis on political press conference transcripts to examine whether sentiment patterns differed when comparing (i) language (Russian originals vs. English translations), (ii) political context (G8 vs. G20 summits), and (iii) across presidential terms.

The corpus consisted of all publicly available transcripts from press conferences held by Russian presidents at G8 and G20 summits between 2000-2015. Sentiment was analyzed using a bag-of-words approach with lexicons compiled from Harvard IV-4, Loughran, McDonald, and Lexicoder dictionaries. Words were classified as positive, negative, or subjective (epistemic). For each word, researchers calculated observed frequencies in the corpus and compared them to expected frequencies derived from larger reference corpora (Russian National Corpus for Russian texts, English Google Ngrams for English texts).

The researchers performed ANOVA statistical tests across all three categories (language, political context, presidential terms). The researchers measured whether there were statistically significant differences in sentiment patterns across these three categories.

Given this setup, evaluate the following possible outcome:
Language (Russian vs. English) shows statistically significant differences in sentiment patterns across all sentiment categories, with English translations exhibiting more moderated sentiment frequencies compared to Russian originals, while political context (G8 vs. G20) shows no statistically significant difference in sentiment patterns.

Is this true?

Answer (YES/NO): NO